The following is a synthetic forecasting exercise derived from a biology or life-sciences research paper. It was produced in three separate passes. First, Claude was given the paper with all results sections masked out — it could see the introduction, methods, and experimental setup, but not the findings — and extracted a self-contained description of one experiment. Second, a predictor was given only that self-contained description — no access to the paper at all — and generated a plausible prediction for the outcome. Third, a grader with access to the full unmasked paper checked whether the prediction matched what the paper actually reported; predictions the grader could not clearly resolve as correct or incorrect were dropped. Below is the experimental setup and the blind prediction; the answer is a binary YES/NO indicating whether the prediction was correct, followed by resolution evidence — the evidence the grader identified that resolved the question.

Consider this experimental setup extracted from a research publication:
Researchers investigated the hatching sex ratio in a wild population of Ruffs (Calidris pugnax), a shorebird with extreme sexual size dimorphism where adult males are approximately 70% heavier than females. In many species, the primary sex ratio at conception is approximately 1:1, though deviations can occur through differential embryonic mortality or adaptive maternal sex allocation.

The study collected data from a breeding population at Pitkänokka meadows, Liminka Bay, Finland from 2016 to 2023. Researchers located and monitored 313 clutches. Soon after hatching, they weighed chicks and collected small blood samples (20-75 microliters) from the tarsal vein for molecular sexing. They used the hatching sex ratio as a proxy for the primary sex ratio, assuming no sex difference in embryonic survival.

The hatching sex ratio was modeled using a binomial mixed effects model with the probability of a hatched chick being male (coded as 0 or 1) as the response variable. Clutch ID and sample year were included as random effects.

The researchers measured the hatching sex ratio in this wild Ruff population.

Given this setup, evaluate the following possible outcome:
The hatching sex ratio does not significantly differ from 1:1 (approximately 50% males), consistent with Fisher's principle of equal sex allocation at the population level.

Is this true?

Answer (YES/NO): YES